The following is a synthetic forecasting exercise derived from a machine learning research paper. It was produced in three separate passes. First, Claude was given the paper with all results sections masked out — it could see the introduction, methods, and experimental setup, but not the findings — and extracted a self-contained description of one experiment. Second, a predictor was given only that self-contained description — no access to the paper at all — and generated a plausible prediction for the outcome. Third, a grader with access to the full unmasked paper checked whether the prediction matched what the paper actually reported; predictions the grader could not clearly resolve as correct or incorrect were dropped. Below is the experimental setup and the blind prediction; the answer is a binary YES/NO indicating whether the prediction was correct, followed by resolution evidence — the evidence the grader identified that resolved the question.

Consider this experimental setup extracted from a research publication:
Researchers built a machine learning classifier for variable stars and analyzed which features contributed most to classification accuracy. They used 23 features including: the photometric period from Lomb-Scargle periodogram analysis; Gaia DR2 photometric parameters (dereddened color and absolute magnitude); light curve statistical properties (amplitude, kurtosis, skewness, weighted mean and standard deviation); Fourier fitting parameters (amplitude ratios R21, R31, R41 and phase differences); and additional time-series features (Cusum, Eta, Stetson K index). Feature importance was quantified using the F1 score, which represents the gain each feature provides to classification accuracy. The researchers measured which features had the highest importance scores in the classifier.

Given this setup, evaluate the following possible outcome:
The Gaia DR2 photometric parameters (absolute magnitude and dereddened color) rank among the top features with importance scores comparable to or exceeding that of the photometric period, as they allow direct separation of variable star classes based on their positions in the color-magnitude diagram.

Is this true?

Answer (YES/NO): NO